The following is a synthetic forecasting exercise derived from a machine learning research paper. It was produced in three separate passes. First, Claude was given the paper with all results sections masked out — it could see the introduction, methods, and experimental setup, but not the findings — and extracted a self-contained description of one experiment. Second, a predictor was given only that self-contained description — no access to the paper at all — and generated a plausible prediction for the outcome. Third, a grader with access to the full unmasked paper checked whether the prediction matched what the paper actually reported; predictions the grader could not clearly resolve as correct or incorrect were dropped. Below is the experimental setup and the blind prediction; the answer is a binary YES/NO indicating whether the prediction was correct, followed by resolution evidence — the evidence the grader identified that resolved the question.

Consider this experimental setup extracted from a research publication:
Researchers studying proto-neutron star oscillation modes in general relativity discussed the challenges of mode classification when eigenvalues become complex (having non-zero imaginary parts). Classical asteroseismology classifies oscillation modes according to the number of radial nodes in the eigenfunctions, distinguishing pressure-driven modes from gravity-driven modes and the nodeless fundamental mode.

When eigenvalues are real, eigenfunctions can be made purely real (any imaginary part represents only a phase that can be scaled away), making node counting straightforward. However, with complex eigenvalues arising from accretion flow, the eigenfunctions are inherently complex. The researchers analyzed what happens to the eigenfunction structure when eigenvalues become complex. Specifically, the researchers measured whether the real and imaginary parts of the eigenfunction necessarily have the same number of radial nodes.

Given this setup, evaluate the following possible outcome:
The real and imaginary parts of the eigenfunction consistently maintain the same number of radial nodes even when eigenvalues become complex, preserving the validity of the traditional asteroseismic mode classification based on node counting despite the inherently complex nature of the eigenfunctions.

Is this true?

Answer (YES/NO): NO